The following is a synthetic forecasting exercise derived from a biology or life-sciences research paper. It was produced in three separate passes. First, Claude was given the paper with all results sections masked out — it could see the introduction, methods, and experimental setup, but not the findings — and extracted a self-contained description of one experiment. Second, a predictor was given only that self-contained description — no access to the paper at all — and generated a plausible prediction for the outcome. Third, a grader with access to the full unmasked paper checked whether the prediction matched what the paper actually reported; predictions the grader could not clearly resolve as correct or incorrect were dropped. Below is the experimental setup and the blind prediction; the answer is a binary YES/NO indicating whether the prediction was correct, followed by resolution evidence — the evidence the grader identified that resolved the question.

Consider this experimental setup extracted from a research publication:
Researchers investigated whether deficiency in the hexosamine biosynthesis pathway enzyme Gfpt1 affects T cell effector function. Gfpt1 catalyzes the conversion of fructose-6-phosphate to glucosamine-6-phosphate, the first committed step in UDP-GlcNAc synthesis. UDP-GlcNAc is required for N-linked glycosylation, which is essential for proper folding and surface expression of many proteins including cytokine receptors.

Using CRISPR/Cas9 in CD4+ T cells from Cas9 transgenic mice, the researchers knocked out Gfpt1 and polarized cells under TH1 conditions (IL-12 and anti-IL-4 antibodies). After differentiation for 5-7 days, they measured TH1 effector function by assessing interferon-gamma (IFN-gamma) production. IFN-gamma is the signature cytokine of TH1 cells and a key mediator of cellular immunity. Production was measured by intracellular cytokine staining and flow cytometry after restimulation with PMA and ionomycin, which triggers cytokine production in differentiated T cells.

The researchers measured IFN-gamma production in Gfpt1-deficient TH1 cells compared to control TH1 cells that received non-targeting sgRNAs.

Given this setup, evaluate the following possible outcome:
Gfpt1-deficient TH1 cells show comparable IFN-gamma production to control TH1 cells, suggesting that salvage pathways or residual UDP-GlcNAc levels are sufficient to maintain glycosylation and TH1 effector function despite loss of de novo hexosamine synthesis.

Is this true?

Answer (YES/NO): NO